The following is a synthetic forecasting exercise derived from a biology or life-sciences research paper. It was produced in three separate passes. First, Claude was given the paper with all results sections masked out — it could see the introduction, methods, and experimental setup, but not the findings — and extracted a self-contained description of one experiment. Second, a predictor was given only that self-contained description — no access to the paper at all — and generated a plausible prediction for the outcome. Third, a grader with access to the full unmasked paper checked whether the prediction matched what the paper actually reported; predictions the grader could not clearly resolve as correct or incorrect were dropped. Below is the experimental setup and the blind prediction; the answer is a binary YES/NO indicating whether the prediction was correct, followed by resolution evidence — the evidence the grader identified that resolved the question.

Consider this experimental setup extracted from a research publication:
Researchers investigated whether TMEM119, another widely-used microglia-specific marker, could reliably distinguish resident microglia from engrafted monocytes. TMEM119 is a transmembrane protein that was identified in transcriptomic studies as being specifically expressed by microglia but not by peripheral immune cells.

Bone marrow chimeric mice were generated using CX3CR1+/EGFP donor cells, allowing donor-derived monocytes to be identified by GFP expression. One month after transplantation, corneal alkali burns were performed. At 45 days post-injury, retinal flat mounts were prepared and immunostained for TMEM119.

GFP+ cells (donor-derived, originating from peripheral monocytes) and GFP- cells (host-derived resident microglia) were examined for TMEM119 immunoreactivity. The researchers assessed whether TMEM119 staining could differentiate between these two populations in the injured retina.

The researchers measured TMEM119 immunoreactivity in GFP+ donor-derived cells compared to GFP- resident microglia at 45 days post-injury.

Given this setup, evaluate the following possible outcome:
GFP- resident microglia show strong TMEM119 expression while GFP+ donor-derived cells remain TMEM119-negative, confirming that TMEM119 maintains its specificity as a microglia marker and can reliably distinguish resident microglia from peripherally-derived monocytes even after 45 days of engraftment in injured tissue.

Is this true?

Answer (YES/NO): NO